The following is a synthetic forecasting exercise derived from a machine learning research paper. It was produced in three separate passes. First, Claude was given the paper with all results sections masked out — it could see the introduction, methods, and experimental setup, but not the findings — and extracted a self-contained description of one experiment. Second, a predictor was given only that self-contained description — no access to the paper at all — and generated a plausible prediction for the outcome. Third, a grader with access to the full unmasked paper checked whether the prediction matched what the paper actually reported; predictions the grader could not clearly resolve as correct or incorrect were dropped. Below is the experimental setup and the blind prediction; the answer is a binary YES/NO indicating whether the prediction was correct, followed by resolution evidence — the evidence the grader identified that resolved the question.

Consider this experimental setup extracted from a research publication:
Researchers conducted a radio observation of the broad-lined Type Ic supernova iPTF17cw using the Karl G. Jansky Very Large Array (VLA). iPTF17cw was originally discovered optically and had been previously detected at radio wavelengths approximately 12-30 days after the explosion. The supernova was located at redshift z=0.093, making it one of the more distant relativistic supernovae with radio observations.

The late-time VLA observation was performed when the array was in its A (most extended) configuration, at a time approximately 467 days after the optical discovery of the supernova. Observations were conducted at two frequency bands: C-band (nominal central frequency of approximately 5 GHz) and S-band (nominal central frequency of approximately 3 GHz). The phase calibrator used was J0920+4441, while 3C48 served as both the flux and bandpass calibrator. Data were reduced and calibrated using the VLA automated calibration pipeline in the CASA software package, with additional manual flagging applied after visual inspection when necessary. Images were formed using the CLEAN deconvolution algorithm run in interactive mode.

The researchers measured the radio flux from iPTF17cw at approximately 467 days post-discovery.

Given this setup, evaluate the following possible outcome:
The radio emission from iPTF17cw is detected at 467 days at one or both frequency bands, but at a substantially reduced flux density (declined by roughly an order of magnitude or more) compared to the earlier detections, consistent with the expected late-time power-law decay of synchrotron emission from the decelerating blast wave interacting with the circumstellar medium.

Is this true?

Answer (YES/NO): NO